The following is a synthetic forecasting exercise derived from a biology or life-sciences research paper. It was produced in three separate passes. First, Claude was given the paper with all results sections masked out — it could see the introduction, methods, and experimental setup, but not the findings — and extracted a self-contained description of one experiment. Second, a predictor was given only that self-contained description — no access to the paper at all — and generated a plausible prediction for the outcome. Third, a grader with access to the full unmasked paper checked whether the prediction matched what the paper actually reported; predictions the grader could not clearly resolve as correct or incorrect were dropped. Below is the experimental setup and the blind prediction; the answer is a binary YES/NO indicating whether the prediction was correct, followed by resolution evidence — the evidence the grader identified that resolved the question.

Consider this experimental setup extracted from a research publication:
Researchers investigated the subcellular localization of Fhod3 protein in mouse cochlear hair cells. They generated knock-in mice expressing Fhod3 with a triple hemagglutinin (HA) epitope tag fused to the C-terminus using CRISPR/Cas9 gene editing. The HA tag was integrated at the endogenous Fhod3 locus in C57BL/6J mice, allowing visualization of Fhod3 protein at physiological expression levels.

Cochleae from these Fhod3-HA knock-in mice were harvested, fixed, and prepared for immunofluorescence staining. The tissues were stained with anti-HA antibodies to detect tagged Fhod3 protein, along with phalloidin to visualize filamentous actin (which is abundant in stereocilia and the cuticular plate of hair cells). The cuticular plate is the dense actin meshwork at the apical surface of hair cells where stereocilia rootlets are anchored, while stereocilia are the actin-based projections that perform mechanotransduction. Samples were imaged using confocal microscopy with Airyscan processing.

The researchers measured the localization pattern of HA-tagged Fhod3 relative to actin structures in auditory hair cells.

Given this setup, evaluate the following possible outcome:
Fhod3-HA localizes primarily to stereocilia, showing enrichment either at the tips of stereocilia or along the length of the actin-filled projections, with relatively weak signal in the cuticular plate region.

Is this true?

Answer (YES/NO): NO